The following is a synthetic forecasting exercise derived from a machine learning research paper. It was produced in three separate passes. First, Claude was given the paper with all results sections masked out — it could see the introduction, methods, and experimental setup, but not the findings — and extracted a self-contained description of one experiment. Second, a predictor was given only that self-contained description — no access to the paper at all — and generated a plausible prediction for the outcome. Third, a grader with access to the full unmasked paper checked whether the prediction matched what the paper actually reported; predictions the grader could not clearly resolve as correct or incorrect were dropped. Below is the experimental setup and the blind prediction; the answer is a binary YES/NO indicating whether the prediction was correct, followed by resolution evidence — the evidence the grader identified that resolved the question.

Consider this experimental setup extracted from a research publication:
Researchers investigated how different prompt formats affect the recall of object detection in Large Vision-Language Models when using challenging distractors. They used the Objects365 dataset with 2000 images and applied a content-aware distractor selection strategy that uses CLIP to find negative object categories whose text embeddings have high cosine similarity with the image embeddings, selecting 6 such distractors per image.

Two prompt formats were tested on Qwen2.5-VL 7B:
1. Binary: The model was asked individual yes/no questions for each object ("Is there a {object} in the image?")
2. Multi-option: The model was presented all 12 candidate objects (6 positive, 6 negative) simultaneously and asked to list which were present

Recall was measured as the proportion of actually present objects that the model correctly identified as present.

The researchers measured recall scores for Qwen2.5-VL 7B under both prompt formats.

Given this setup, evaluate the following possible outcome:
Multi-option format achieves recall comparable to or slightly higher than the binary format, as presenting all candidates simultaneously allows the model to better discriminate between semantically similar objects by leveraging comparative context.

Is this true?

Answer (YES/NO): NO